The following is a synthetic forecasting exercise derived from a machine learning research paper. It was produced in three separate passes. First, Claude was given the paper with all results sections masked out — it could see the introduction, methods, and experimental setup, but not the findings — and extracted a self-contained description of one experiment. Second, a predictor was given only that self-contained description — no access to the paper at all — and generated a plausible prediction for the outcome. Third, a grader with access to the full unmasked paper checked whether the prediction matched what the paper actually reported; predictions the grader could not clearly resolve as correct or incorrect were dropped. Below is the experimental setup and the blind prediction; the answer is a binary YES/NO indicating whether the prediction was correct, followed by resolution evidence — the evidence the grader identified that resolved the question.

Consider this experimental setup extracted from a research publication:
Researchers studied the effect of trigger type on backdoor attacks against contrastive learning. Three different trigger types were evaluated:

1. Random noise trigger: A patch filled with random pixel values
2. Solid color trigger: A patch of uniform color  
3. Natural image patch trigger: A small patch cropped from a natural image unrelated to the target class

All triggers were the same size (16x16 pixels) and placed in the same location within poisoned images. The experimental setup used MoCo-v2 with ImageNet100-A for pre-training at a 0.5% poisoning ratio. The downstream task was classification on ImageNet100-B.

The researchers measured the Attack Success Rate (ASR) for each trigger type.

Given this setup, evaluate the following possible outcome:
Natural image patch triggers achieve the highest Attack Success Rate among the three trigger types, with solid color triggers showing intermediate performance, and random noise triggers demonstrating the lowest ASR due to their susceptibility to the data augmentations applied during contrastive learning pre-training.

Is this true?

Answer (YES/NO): NO